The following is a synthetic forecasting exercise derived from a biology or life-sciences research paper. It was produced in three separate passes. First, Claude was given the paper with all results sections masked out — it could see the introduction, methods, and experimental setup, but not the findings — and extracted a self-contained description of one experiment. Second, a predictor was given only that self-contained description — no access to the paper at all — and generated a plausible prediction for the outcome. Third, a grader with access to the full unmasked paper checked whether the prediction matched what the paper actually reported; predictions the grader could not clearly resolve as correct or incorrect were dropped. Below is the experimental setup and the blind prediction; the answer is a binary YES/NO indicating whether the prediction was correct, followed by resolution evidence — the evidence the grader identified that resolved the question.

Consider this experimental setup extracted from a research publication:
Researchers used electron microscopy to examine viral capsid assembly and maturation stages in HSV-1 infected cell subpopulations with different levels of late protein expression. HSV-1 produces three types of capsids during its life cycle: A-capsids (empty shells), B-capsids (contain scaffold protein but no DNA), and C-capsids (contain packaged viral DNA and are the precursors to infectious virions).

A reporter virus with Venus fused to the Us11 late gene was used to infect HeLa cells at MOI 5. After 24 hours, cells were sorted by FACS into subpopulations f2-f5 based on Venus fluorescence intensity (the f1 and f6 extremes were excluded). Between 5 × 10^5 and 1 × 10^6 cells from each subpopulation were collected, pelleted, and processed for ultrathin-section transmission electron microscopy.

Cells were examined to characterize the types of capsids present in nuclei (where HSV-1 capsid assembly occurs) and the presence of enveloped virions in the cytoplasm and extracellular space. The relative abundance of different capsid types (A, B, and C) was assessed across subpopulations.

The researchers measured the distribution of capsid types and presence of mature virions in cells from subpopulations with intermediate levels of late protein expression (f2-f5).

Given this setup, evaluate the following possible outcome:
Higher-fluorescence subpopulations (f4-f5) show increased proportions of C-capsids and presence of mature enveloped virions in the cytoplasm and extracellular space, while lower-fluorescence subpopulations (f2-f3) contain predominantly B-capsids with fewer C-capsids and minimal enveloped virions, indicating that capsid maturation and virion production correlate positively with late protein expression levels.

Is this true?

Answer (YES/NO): YES